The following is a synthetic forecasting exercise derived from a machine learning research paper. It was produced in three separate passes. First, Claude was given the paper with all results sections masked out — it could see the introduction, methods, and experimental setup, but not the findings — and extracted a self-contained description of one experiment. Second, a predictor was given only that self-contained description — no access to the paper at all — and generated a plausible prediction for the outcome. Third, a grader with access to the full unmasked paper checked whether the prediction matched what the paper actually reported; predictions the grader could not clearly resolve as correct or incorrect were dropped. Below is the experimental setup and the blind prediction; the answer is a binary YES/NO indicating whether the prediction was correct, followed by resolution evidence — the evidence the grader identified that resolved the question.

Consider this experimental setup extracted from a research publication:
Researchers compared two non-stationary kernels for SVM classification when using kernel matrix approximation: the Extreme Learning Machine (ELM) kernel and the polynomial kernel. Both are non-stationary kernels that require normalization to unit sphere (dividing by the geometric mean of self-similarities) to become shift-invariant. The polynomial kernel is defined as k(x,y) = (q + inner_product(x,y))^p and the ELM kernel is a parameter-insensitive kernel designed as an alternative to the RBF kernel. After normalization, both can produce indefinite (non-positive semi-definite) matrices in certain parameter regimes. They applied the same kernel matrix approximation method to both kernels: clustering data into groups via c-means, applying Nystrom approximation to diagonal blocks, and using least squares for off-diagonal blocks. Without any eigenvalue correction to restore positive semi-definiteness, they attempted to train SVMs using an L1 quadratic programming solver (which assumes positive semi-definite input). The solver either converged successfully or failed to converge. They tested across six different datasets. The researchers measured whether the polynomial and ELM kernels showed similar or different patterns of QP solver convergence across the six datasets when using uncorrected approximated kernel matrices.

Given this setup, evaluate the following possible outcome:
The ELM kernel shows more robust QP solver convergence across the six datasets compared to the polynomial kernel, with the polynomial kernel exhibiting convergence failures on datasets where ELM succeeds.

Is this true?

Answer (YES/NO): NO